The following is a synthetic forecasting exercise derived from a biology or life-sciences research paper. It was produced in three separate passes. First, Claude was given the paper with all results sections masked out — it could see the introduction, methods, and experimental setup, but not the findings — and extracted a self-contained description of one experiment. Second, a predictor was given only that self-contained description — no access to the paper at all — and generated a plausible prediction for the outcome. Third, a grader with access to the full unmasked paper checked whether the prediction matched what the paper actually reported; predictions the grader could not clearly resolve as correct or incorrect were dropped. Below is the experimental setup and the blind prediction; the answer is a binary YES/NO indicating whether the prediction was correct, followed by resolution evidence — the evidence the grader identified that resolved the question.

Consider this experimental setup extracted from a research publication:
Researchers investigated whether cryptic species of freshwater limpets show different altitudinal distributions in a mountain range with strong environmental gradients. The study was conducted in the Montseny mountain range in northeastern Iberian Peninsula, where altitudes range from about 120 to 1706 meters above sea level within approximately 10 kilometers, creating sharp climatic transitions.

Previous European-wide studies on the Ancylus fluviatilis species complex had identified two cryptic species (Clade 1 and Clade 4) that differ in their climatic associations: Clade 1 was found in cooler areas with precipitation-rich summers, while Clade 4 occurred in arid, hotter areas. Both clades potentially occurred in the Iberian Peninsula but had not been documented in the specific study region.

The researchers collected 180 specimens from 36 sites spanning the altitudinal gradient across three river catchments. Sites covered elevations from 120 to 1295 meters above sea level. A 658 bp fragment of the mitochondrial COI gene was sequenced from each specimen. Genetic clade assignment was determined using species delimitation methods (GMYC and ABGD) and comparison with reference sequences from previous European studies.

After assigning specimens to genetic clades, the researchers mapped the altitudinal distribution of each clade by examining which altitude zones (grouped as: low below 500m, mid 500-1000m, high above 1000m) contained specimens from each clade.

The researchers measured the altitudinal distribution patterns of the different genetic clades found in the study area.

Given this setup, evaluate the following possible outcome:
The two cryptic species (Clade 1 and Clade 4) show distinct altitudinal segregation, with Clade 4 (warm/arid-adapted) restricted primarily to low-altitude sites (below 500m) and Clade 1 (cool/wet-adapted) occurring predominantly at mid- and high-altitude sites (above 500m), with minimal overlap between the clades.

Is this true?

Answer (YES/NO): YES